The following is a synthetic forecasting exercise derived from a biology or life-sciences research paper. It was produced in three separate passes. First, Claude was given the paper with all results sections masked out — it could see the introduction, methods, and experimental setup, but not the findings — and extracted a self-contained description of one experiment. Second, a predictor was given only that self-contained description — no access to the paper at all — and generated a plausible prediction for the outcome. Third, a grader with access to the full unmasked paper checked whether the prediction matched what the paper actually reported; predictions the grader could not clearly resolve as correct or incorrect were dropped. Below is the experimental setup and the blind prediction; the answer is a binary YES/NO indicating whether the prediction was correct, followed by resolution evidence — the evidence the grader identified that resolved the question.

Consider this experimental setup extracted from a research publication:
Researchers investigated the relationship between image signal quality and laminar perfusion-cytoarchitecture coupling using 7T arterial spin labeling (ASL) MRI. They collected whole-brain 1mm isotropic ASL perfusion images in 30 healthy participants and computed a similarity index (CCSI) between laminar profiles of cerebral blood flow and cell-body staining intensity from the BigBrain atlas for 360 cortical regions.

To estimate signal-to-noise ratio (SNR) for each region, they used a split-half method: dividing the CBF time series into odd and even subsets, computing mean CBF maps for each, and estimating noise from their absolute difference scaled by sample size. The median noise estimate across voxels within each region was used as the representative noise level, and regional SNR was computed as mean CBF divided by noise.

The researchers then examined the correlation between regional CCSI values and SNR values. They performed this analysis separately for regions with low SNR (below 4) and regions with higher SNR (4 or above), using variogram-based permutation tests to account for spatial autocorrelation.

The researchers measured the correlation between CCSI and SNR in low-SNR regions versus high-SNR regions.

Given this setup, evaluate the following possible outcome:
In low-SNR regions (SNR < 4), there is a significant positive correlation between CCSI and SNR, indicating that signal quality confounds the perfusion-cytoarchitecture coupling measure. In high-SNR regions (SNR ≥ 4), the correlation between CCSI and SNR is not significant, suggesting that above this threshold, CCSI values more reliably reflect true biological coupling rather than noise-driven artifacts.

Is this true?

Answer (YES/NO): YES